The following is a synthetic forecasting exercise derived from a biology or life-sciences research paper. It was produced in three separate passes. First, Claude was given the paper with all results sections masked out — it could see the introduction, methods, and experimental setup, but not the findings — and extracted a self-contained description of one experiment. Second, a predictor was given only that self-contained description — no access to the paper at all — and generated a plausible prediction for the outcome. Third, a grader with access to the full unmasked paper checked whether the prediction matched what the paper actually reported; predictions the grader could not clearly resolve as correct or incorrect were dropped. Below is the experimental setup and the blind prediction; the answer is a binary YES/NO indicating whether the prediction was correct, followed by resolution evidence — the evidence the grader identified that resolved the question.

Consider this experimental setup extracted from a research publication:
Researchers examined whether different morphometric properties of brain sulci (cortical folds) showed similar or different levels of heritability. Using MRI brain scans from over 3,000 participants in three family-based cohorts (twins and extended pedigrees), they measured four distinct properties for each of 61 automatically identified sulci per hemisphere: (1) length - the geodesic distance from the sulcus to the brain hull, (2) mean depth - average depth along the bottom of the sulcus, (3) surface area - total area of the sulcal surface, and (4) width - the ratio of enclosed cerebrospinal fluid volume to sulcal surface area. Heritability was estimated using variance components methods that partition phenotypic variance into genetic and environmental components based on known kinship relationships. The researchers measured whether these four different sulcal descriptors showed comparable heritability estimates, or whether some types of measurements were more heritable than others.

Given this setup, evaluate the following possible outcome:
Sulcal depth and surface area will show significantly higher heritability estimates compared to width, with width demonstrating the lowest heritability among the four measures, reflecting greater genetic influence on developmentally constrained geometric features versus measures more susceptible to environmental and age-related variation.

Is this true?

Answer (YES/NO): NO